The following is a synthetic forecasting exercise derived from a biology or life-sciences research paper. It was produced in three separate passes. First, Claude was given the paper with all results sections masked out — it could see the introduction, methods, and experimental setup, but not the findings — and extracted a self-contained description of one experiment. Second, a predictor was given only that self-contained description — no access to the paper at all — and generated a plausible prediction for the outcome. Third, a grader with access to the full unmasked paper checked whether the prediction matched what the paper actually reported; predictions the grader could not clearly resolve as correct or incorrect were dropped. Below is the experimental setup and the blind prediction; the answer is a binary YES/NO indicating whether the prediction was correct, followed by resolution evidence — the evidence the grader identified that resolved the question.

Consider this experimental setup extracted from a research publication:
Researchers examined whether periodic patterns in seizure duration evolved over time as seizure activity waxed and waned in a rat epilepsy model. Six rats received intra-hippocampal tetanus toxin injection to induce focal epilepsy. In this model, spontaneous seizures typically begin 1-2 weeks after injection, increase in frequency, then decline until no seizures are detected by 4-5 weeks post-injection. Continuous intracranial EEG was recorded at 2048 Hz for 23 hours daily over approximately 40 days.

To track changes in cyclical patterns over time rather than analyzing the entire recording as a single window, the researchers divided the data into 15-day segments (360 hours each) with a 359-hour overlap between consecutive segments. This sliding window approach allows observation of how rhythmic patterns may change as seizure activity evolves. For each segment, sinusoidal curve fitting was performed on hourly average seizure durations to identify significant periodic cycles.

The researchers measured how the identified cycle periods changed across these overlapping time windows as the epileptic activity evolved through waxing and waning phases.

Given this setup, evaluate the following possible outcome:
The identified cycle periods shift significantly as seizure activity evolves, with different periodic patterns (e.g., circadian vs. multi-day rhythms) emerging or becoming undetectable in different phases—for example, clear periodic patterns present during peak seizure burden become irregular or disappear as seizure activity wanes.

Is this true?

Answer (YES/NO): NO